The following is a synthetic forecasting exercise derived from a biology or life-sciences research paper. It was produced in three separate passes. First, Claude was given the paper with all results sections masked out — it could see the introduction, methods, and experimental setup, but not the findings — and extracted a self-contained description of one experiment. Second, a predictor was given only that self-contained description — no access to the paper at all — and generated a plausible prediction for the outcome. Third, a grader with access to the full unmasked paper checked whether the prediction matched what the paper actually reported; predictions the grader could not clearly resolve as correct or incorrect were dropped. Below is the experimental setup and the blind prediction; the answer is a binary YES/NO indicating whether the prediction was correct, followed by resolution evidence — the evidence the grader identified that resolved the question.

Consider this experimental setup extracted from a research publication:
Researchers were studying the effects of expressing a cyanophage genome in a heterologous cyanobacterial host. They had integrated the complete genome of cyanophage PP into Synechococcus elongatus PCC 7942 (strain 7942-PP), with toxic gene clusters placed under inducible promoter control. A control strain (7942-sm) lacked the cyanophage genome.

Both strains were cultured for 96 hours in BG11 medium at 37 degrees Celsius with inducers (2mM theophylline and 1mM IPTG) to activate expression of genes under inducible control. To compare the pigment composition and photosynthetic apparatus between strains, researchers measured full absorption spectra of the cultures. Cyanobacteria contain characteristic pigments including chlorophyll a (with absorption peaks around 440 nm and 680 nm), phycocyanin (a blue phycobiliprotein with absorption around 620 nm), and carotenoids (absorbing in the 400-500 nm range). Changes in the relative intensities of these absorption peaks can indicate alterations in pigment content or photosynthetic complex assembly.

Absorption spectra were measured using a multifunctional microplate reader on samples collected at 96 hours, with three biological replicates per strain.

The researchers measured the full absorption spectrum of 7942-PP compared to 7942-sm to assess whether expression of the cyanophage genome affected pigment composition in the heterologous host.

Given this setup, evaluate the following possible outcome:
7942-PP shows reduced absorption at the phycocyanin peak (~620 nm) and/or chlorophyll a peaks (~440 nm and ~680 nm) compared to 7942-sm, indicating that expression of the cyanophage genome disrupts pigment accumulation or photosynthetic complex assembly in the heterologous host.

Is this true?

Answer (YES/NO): YES